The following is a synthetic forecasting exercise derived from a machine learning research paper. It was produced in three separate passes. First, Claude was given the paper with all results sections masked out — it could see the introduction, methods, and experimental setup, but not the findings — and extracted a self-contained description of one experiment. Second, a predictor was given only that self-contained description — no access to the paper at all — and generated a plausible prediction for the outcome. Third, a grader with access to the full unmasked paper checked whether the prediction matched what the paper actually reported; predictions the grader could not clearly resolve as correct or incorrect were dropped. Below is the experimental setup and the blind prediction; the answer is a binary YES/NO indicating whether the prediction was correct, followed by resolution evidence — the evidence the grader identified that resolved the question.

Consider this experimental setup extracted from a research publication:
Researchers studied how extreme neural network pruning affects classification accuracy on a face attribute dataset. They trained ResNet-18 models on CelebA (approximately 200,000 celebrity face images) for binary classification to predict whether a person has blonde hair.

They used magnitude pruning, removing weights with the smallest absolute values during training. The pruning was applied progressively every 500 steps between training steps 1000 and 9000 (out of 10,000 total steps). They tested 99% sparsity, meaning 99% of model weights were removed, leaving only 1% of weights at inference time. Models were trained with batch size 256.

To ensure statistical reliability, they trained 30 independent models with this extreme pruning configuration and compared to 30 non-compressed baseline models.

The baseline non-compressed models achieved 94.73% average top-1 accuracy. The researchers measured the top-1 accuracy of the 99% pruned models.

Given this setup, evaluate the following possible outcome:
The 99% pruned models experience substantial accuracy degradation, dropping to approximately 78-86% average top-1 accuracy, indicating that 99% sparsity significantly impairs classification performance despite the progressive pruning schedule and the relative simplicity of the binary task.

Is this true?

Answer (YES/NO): NO